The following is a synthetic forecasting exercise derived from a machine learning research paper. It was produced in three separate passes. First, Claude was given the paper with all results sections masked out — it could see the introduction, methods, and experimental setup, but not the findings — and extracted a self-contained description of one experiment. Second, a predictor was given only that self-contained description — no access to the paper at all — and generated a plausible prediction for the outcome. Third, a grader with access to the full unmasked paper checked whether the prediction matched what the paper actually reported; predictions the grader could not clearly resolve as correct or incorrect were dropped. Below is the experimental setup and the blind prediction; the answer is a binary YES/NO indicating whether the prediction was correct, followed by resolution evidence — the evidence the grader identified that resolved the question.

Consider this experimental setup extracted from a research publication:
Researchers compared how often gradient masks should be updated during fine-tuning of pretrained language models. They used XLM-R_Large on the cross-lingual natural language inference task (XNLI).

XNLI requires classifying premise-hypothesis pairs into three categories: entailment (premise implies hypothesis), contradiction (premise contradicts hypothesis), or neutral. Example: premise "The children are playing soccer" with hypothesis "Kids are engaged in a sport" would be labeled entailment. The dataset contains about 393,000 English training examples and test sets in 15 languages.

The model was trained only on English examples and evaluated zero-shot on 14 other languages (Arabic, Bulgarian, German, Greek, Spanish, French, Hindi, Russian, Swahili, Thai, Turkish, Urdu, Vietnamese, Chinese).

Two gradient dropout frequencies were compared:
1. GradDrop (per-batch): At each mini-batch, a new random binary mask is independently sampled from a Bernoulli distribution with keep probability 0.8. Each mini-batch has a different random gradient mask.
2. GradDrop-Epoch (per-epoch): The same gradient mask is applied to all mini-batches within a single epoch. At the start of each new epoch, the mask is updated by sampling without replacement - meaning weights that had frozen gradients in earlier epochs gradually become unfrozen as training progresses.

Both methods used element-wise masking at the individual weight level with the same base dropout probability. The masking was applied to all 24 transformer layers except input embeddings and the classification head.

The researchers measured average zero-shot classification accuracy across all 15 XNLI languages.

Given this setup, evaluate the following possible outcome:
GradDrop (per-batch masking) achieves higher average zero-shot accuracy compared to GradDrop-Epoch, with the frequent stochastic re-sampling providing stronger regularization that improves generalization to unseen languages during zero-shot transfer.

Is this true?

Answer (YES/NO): YES